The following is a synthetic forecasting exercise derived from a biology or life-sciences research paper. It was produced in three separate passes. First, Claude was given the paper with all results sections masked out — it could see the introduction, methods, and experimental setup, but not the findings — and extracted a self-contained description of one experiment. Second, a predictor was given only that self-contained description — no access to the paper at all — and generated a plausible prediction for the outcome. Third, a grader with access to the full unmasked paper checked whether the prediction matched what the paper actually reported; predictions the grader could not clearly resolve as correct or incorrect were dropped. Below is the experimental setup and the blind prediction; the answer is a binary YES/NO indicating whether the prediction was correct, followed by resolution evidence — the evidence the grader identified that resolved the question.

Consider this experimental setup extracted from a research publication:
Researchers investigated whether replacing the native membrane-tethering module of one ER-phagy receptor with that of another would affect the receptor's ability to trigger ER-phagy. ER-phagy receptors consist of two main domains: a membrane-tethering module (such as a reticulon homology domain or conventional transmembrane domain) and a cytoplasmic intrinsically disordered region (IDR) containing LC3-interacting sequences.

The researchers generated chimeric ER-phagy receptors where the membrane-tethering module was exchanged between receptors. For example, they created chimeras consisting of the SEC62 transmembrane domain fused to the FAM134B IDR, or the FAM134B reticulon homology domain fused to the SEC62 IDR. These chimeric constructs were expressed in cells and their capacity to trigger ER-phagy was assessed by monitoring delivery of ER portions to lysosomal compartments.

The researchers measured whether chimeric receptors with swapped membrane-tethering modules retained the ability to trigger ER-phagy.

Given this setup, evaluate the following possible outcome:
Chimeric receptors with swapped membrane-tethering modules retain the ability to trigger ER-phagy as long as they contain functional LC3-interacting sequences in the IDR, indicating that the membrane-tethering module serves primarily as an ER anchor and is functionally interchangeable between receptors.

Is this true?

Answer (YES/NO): YES